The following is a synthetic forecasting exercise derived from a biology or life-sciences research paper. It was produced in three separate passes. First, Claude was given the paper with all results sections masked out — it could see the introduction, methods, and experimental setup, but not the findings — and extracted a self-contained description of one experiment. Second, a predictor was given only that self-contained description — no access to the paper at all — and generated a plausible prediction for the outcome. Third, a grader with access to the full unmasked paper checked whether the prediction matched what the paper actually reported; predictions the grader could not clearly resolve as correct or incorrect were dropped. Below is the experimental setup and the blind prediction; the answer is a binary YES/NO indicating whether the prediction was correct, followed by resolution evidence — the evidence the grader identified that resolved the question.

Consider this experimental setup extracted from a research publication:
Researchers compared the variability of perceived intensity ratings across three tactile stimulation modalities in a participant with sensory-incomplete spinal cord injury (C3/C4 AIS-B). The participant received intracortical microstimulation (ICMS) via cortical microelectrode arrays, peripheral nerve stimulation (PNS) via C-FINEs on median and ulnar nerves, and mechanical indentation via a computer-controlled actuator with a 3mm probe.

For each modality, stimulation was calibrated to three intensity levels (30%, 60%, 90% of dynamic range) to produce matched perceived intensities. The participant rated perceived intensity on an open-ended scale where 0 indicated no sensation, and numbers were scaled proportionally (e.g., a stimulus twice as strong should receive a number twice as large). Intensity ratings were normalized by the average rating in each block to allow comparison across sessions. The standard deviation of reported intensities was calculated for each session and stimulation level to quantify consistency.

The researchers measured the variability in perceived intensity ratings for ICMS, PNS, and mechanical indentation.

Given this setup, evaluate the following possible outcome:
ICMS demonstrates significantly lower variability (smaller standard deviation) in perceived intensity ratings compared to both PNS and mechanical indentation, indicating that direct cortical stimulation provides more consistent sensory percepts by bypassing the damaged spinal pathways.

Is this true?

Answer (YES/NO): NO